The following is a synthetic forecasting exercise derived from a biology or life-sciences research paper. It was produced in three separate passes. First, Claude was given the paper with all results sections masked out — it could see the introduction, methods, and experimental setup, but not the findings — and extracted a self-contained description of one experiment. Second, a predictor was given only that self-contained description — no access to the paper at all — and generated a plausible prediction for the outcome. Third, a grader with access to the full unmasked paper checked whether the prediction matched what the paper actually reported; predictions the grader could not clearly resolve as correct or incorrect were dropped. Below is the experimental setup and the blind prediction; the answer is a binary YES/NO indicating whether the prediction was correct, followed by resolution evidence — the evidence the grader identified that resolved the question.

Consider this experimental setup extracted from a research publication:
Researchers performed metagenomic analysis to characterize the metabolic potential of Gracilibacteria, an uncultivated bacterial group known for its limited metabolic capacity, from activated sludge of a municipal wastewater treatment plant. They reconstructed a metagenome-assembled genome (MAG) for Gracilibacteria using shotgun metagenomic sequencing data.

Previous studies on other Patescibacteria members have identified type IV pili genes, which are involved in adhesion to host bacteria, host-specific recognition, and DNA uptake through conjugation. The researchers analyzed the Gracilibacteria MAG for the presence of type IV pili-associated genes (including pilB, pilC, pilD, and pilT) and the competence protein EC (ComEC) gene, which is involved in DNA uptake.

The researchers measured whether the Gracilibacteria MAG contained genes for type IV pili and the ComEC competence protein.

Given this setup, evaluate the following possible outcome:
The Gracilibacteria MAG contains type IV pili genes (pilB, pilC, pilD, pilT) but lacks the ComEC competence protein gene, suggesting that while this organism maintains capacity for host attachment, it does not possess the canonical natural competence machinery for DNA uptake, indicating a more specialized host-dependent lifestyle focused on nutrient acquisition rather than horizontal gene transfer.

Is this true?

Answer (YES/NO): NO